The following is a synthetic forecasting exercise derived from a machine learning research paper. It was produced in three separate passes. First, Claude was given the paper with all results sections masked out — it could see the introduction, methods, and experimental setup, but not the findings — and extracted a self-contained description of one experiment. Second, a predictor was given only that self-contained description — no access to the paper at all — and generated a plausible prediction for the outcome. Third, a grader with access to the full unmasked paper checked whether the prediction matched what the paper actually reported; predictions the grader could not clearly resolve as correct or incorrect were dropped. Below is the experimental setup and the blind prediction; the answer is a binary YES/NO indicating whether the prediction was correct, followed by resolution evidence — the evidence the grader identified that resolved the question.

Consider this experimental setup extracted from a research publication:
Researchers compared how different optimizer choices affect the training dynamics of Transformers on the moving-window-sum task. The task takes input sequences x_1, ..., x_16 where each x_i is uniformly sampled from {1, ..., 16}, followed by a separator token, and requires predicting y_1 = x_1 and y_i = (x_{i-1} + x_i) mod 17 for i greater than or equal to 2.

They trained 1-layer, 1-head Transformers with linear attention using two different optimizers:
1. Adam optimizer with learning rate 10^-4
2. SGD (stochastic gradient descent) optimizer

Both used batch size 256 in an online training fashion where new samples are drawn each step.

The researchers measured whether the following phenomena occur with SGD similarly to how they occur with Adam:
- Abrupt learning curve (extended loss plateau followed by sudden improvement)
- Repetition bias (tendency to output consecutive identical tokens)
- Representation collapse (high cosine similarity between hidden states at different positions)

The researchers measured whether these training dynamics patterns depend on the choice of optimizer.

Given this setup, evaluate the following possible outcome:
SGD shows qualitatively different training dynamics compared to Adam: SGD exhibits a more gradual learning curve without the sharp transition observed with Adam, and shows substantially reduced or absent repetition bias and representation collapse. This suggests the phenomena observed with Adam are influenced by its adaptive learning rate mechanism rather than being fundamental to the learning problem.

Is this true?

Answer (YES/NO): NO